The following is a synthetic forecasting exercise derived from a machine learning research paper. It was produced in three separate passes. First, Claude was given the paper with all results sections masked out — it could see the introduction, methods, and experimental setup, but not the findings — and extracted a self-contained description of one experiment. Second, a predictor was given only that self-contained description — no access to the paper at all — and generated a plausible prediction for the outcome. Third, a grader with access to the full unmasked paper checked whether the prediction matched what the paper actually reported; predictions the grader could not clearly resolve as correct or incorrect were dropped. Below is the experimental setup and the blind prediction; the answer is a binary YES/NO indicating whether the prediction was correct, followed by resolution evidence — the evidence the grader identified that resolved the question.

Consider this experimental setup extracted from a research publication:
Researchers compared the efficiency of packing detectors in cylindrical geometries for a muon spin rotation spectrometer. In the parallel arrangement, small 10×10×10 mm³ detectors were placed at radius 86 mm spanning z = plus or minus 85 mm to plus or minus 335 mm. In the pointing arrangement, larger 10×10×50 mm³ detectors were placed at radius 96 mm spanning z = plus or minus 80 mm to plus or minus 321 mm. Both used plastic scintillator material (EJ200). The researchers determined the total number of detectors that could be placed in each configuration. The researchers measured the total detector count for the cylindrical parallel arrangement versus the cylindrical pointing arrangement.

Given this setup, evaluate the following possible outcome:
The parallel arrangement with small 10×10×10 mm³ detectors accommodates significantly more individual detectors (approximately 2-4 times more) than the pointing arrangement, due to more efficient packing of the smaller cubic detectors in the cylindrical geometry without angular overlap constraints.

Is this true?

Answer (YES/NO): NO